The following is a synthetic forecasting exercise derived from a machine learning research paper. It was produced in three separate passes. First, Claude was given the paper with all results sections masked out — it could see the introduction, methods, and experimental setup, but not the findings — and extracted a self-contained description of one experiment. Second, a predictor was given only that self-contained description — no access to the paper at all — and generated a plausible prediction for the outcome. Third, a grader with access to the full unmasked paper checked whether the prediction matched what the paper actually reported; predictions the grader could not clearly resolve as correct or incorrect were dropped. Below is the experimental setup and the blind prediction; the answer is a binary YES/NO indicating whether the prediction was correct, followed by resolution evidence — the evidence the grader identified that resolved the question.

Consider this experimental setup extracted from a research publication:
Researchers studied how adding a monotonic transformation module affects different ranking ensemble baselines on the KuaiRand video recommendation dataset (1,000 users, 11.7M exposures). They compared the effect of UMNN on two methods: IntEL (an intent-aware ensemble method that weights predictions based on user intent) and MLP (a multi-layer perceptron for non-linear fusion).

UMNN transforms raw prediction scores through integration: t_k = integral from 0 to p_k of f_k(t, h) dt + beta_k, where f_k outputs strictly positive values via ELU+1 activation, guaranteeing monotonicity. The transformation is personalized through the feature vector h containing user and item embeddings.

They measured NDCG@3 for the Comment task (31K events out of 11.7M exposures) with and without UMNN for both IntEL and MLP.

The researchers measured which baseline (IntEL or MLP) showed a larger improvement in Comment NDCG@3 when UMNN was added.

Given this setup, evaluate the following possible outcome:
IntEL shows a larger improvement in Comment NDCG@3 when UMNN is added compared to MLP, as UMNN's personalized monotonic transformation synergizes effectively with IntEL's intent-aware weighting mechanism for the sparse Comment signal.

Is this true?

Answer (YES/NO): NO